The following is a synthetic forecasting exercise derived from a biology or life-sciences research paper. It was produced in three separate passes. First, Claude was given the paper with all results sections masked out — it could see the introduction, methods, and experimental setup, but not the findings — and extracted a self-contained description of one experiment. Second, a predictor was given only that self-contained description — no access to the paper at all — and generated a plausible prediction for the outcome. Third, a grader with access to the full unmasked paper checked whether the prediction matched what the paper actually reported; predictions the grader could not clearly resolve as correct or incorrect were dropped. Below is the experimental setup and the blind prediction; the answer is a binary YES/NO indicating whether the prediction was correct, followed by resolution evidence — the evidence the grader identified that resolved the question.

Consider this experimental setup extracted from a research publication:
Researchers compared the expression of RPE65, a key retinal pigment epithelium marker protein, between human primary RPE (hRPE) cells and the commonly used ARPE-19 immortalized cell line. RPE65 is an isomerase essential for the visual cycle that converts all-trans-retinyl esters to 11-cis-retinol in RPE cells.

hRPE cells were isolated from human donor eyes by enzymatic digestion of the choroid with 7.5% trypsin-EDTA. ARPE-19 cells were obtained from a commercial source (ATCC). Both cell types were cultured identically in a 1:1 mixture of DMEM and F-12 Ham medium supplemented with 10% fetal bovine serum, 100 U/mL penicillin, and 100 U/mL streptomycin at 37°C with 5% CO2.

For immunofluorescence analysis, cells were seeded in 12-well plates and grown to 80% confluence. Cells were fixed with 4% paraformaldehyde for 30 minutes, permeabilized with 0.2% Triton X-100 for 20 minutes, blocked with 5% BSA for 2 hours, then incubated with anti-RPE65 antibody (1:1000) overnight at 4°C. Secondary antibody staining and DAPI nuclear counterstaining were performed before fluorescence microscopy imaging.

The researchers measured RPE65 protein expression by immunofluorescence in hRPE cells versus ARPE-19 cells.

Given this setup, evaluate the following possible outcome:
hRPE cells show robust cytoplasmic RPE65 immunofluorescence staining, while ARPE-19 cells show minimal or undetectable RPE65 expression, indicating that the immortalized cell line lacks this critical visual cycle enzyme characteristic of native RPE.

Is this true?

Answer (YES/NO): NO